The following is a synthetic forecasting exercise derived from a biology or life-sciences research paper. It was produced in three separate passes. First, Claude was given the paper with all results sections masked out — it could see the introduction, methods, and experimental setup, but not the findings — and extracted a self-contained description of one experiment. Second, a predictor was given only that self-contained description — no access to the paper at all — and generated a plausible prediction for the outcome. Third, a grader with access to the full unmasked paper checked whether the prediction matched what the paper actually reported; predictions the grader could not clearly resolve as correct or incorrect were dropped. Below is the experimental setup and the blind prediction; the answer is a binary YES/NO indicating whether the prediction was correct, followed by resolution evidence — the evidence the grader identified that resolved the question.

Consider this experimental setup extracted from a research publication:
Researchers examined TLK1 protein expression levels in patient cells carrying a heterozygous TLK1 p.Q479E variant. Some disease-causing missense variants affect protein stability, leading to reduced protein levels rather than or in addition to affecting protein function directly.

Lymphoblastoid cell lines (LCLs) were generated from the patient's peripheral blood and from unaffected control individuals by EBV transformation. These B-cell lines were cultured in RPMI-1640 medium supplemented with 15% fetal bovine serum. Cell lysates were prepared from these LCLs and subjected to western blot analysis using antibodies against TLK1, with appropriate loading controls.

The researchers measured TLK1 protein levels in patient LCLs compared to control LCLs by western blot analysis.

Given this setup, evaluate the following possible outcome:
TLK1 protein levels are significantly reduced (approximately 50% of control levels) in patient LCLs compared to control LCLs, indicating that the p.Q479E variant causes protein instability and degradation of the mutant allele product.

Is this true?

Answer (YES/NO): NO